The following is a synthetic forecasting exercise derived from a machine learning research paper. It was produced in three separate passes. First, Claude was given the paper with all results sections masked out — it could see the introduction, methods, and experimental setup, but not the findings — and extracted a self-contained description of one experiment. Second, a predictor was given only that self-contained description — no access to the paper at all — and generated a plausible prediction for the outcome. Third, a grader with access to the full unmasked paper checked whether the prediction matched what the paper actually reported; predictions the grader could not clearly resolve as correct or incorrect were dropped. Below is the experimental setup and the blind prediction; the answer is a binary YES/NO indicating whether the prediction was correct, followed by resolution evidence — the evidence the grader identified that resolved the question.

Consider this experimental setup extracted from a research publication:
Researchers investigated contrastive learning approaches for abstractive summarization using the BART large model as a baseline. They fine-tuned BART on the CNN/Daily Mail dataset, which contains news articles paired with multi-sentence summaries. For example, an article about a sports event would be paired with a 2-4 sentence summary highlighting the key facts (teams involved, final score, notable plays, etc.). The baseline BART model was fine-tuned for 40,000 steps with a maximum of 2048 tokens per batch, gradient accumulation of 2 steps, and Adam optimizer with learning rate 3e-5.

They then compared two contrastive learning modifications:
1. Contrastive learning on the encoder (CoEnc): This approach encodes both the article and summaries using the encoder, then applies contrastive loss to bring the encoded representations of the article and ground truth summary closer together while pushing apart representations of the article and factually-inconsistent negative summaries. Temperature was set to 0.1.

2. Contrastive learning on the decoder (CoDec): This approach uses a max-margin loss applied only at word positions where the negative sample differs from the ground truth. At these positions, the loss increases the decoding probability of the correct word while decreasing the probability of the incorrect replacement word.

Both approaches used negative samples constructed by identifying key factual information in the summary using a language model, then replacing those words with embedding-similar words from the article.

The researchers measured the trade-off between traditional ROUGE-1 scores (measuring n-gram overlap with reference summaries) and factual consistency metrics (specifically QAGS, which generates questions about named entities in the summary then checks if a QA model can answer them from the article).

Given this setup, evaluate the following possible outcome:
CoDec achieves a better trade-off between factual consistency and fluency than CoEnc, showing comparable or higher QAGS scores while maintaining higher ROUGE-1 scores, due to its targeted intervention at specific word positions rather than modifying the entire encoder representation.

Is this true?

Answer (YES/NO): NO